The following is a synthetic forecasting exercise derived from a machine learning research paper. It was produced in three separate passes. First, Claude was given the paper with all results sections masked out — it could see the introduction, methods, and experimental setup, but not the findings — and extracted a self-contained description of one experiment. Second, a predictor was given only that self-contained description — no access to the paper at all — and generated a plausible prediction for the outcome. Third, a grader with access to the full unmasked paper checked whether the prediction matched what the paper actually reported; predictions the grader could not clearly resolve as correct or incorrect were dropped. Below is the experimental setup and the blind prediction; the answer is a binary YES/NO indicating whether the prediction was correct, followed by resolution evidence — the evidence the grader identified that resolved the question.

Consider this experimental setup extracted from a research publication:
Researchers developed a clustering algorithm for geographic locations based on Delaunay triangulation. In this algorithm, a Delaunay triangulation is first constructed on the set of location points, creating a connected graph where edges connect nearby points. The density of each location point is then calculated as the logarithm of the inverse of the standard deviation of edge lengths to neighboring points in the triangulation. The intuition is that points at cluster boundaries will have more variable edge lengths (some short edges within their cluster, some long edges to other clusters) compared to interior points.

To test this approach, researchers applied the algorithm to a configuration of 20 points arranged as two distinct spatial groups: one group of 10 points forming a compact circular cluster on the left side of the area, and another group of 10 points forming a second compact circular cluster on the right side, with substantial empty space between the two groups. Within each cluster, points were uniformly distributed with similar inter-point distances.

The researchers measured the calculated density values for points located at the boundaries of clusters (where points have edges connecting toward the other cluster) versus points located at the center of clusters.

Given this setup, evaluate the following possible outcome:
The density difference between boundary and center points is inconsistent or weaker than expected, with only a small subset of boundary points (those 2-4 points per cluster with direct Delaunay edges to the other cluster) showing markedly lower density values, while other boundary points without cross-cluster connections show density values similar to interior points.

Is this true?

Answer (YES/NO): NO